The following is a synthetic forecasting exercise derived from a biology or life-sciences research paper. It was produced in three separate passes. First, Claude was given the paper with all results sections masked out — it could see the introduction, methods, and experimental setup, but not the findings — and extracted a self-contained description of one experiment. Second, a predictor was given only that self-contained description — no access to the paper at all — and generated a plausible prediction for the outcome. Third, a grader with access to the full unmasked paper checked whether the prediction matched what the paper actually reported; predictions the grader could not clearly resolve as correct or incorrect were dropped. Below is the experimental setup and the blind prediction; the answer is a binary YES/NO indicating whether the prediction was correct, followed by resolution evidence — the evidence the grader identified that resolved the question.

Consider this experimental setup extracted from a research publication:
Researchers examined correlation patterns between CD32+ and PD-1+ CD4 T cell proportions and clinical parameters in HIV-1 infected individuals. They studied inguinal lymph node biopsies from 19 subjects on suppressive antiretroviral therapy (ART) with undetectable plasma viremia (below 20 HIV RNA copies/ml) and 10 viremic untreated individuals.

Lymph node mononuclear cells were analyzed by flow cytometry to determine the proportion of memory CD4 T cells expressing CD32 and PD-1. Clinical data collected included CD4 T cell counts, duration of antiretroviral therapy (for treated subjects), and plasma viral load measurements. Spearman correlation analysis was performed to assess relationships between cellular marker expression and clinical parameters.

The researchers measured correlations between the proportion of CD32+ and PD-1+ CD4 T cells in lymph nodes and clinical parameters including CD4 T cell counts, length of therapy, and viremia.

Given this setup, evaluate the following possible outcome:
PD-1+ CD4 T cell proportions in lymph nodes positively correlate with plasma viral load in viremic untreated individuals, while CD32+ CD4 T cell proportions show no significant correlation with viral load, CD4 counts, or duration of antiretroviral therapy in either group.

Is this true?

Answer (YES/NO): NO